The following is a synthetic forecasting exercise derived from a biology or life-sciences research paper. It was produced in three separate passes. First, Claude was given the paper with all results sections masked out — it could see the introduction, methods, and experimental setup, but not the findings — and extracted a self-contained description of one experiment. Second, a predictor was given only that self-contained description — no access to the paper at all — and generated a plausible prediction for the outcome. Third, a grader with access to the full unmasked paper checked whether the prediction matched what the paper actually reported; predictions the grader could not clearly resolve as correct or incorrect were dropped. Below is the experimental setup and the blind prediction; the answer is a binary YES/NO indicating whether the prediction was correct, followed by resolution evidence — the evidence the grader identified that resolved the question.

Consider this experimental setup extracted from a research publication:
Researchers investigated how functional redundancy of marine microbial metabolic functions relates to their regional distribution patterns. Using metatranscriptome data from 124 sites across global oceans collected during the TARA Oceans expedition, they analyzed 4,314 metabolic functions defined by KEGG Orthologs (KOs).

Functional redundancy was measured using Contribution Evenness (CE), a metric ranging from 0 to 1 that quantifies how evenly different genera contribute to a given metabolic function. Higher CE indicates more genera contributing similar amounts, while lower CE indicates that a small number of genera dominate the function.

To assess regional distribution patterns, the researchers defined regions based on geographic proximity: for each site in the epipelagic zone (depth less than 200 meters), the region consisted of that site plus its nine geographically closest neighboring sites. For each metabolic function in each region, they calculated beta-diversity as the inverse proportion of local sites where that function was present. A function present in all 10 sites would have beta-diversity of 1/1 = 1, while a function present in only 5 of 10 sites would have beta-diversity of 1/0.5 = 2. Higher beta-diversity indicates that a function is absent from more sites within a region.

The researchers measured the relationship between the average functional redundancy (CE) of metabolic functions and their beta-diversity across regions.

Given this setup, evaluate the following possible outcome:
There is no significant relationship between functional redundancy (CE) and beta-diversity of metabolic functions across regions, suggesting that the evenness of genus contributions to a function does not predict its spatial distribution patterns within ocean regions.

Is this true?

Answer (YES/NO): NO